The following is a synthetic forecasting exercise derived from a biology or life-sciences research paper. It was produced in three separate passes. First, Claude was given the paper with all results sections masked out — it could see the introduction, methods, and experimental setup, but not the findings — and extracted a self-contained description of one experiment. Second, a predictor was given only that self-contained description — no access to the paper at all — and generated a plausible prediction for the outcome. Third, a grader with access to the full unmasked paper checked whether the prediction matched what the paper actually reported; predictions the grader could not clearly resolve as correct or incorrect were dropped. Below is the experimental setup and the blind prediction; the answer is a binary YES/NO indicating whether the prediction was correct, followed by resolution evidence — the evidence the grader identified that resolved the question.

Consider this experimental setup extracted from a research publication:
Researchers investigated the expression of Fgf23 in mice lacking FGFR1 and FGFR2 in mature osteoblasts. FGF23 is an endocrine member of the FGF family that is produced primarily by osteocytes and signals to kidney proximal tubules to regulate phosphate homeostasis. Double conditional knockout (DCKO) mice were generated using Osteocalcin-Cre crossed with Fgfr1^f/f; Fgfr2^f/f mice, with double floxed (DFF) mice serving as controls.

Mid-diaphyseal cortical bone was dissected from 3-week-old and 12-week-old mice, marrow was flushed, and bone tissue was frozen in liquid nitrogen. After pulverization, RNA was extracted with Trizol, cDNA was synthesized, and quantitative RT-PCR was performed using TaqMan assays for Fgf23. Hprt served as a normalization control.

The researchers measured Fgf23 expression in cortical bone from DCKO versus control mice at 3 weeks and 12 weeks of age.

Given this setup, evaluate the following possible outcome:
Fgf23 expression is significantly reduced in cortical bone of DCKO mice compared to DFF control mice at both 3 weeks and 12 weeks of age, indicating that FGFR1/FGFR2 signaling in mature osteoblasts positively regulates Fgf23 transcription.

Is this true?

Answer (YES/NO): NO